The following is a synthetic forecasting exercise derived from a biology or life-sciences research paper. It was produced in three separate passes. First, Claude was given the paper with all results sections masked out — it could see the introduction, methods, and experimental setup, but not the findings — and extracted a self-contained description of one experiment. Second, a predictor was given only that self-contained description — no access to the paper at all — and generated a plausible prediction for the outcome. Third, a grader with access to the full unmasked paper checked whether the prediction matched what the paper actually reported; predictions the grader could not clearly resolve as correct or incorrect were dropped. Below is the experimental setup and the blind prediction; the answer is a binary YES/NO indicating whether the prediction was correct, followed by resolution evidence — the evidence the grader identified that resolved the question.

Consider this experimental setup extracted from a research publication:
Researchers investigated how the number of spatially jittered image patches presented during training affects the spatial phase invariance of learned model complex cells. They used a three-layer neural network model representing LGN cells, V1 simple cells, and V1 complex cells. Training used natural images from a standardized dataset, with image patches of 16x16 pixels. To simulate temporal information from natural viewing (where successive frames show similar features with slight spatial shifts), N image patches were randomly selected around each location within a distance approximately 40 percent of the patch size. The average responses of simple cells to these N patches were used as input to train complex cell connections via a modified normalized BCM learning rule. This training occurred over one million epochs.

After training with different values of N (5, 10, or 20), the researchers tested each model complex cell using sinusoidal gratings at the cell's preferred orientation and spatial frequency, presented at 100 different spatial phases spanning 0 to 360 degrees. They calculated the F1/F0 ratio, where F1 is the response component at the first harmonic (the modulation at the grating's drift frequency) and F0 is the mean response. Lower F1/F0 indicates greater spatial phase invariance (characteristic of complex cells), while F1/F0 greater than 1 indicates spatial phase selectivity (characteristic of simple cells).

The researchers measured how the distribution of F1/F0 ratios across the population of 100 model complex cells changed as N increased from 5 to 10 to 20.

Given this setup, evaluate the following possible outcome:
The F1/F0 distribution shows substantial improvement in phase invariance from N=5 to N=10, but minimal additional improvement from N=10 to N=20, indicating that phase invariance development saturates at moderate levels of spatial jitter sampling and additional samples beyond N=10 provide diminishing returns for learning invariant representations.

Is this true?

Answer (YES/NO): NO